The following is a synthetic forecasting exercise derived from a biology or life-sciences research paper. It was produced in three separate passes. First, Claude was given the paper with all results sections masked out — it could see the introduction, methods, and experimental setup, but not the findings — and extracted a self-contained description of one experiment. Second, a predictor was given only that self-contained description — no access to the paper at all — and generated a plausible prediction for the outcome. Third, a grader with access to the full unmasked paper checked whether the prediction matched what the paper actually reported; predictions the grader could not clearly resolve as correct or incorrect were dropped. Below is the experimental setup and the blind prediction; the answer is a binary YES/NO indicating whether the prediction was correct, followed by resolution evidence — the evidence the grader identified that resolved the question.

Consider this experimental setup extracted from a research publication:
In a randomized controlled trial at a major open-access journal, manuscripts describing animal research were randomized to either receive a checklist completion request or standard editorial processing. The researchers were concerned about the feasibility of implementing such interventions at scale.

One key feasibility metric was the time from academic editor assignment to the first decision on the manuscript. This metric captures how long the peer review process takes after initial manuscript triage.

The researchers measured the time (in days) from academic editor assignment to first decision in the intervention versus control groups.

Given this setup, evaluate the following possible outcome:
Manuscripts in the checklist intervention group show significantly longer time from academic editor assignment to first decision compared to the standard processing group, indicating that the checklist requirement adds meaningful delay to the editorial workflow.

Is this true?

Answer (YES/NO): NO